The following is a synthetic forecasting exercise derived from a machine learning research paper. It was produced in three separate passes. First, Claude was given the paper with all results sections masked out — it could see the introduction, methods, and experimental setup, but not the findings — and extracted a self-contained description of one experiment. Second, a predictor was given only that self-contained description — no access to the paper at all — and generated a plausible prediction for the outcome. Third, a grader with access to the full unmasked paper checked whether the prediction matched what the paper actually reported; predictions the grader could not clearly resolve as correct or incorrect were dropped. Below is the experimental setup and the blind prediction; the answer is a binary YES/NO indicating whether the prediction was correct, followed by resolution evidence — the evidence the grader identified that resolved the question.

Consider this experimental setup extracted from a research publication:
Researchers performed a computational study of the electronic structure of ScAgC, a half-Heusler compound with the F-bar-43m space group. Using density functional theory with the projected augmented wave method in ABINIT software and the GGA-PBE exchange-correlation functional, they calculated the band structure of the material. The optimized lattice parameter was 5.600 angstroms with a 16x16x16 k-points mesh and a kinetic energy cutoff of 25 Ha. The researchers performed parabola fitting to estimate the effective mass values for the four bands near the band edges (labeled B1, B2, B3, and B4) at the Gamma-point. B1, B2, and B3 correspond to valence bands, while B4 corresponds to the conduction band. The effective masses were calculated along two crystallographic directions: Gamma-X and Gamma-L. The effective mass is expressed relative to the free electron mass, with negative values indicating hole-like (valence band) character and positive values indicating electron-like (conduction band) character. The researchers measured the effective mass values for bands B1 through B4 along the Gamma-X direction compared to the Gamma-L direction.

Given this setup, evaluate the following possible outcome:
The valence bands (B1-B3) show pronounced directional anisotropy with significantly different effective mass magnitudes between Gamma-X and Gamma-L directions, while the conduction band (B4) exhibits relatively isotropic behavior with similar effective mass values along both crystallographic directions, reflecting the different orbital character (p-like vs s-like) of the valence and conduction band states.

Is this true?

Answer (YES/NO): NO